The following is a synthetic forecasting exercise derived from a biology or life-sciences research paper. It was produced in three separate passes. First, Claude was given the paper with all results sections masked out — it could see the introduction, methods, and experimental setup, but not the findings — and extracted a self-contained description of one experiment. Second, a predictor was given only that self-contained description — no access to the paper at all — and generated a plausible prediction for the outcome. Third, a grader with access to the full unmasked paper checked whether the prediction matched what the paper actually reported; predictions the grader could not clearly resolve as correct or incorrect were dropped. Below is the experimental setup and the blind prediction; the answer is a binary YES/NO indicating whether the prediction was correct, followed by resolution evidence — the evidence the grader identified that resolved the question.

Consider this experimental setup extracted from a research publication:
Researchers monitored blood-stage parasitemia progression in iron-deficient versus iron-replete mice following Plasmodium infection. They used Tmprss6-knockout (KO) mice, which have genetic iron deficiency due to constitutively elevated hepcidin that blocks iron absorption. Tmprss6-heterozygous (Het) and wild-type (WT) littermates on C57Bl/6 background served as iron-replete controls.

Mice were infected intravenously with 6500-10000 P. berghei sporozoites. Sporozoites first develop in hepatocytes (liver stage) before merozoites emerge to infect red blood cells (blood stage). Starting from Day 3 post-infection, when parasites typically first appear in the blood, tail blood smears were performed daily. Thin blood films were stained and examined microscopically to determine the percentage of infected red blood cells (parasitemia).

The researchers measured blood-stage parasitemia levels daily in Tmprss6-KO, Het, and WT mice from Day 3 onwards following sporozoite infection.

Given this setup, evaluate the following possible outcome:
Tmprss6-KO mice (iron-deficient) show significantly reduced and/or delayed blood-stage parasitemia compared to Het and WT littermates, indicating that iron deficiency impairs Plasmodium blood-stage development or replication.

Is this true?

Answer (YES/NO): NO